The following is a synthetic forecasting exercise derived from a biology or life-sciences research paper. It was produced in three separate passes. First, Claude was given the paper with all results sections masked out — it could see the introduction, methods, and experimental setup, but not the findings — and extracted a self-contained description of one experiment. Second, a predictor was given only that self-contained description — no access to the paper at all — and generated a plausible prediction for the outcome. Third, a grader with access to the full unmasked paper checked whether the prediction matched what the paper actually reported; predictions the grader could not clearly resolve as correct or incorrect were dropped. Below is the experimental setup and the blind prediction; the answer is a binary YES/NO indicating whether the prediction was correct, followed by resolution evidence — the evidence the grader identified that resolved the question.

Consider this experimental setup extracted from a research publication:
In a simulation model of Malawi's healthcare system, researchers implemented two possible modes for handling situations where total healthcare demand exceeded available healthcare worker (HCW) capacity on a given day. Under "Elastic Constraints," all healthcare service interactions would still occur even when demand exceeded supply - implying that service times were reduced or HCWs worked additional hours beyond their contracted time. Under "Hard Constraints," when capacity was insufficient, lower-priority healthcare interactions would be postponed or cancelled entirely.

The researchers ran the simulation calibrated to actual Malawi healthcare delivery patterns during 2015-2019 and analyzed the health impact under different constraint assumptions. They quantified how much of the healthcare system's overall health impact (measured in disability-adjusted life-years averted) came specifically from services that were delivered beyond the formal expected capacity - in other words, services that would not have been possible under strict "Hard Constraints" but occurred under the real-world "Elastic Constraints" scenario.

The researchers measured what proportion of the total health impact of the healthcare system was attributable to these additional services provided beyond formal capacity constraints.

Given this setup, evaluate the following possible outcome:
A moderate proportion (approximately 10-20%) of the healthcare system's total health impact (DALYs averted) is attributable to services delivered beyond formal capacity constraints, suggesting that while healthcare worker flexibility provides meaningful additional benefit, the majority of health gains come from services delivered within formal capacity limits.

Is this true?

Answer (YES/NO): NO